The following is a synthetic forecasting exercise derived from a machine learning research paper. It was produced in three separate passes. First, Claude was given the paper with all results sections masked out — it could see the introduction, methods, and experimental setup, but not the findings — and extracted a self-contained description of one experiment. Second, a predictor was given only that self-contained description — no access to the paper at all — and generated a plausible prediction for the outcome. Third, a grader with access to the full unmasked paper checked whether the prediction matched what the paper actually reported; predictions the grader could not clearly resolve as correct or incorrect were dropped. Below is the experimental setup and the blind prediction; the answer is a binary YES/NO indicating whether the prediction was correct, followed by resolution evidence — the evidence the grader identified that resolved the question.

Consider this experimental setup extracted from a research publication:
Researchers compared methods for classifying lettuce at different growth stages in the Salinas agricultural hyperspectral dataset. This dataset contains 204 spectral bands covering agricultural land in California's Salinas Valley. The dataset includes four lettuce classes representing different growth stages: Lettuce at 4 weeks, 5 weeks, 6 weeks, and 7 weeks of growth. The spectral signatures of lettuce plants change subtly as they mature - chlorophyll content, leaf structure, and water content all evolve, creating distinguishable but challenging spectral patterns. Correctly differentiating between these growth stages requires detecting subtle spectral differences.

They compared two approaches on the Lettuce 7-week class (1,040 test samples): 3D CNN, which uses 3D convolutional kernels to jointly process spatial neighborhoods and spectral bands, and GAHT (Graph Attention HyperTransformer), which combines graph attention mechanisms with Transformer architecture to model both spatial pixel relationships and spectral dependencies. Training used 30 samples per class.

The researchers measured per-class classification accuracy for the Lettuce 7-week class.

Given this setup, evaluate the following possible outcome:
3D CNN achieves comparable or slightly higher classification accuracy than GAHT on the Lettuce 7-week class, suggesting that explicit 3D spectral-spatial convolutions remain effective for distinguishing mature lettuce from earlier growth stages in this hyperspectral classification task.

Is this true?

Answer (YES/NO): NO